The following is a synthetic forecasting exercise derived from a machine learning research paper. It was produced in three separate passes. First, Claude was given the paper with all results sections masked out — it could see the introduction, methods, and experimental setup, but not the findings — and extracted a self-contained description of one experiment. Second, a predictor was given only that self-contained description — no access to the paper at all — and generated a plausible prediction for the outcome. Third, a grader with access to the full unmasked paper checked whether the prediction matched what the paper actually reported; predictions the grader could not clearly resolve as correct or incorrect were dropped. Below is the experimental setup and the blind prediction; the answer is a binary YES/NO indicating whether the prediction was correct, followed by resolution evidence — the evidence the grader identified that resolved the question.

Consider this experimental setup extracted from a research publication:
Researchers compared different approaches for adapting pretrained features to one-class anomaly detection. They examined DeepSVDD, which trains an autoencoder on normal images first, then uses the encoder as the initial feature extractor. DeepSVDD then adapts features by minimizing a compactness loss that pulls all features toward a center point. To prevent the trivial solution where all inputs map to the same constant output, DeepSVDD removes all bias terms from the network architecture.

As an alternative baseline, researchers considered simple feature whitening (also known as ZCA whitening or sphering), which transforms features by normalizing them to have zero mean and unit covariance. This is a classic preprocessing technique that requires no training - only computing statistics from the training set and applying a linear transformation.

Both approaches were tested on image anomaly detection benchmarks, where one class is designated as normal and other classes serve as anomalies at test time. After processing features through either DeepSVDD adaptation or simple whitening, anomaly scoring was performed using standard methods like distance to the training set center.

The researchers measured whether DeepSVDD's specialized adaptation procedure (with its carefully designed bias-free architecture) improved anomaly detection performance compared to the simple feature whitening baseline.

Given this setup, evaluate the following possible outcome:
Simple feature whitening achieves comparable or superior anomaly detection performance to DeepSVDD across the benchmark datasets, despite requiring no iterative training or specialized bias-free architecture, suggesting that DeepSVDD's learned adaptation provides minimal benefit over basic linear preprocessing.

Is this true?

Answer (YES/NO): YES